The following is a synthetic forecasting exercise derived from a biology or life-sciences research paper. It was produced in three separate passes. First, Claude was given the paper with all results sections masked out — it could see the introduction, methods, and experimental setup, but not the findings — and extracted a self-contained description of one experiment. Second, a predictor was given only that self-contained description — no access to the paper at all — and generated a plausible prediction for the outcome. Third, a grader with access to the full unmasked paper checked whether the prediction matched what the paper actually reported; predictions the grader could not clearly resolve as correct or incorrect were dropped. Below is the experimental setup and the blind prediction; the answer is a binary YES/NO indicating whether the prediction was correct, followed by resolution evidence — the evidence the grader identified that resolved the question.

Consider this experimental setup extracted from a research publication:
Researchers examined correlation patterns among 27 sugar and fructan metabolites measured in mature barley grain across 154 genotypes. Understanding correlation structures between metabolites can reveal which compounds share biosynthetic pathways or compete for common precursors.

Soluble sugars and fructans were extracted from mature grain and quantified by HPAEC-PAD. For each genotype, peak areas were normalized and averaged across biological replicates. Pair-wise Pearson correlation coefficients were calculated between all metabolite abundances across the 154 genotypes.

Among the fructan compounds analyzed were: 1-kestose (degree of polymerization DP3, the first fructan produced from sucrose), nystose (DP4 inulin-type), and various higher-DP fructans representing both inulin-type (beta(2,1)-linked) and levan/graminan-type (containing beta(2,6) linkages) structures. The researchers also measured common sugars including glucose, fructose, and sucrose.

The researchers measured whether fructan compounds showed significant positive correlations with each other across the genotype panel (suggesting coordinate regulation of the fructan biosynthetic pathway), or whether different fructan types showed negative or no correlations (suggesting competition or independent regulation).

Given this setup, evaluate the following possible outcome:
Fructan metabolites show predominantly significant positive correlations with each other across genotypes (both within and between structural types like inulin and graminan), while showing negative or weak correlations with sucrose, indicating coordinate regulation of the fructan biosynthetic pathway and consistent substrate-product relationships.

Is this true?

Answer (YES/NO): NO